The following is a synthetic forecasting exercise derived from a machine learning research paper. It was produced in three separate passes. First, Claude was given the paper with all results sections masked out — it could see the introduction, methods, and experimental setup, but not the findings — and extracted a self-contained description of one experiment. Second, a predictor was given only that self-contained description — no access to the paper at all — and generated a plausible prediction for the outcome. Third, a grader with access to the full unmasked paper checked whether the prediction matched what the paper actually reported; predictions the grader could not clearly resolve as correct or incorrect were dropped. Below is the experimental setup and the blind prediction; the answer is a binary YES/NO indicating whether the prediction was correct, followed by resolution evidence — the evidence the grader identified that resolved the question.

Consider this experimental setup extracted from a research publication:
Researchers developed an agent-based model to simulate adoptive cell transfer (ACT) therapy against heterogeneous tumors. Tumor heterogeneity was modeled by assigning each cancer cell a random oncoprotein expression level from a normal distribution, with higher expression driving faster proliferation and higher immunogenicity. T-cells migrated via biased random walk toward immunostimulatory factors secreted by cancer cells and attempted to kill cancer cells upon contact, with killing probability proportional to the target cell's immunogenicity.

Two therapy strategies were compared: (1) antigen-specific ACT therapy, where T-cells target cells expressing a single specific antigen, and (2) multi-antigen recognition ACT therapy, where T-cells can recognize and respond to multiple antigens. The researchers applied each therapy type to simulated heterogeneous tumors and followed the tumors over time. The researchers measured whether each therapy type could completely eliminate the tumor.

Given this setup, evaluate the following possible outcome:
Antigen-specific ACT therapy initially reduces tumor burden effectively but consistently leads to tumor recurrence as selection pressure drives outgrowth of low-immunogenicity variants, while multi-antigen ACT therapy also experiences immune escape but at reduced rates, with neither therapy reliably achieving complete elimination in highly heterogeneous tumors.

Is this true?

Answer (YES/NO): NO